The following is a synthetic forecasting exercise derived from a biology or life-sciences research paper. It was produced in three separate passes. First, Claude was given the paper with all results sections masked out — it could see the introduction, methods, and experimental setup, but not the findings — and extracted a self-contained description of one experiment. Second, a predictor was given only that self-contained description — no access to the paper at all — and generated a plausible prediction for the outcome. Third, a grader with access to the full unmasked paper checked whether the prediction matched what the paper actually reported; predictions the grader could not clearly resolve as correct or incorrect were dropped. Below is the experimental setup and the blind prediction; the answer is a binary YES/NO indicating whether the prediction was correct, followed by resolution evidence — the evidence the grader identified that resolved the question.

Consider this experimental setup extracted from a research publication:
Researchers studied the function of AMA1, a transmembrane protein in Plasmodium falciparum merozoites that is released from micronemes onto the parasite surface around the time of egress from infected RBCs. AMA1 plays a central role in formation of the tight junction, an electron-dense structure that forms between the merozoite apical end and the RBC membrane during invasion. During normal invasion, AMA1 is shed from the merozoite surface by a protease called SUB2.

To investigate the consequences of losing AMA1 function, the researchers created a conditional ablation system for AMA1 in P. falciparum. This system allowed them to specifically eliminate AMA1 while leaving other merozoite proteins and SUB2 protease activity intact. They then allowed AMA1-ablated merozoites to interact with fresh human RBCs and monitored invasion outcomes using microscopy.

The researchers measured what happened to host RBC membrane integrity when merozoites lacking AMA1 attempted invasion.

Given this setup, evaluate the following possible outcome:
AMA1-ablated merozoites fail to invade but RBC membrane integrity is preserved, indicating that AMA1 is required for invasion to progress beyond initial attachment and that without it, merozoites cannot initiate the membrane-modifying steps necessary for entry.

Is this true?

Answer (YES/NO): NO